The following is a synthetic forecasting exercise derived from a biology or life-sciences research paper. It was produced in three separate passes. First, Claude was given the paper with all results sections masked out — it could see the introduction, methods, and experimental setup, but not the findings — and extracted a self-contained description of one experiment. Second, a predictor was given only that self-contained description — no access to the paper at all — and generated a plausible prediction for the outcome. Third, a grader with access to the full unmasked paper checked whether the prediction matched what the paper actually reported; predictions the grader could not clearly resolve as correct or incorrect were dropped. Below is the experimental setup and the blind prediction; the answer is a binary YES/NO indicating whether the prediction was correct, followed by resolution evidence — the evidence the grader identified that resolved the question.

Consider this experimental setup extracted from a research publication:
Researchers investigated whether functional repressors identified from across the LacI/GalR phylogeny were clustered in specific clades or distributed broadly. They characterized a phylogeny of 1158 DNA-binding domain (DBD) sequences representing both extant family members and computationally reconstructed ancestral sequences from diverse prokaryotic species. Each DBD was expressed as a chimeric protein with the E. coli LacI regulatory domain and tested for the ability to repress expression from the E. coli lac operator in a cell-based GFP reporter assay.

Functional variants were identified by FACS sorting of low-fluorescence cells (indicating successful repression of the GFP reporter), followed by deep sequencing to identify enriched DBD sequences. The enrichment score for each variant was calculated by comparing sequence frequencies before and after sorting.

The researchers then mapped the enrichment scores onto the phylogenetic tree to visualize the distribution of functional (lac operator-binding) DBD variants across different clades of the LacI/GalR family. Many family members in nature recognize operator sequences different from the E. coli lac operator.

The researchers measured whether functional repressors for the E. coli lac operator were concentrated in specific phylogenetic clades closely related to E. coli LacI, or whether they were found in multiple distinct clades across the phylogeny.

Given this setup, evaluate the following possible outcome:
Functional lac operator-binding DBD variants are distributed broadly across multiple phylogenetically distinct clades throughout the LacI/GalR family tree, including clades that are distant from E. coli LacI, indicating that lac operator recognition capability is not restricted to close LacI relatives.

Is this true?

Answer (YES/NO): YES